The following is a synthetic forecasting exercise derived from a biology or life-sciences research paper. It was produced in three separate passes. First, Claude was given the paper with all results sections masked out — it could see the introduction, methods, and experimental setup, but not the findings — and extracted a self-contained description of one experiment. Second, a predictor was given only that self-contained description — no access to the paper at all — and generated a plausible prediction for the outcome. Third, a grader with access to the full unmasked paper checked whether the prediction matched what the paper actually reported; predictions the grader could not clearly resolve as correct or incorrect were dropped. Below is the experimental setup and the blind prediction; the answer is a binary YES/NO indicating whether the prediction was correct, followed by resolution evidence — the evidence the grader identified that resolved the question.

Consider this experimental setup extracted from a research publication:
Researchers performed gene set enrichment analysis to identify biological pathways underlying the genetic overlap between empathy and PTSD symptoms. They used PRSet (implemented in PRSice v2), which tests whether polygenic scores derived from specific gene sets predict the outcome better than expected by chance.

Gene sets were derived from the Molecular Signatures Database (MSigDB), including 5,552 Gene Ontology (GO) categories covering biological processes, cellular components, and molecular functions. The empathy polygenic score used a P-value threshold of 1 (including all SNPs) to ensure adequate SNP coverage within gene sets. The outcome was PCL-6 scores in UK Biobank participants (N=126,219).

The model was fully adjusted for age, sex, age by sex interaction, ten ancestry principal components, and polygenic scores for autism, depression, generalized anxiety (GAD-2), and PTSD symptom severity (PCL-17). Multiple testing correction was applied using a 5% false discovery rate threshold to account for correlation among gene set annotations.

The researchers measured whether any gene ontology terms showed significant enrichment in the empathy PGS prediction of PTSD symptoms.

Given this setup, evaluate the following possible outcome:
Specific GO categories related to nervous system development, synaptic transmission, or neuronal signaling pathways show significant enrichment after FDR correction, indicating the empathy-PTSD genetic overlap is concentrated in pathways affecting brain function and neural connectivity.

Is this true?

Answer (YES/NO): NO